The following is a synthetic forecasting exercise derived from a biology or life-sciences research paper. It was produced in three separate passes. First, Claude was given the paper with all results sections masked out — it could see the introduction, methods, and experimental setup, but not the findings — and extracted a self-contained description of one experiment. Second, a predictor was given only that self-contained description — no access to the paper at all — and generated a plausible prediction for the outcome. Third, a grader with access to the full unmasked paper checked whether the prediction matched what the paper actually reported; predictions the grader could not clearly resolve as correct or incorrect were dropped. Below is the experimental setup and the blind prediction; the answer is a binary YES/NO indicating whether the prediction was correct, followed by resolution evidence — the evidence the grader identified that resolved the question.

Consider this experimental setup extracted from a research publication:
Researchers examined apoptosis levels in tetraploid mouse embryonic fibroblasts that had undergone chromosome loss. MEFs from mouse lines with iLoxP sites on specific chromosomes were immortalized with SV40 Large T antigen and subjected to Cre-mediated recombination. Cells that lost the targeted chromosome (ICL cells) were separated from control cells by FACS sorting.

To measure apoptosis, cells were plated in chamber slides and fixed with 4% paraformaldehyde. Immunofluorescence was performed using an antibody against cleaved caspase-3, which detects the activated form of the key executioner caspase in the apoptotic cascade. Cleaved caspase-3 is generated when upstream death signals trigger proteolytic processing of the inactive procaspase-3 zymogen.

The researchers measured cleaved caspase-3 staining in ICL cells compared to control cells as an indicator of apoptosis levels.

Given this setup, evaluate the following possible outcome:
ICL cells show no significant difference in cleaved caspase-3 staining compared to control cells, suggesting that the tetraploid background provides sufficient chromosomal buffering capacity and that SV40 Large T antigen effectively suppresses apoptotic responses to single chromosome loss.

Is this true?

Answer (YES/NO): NO